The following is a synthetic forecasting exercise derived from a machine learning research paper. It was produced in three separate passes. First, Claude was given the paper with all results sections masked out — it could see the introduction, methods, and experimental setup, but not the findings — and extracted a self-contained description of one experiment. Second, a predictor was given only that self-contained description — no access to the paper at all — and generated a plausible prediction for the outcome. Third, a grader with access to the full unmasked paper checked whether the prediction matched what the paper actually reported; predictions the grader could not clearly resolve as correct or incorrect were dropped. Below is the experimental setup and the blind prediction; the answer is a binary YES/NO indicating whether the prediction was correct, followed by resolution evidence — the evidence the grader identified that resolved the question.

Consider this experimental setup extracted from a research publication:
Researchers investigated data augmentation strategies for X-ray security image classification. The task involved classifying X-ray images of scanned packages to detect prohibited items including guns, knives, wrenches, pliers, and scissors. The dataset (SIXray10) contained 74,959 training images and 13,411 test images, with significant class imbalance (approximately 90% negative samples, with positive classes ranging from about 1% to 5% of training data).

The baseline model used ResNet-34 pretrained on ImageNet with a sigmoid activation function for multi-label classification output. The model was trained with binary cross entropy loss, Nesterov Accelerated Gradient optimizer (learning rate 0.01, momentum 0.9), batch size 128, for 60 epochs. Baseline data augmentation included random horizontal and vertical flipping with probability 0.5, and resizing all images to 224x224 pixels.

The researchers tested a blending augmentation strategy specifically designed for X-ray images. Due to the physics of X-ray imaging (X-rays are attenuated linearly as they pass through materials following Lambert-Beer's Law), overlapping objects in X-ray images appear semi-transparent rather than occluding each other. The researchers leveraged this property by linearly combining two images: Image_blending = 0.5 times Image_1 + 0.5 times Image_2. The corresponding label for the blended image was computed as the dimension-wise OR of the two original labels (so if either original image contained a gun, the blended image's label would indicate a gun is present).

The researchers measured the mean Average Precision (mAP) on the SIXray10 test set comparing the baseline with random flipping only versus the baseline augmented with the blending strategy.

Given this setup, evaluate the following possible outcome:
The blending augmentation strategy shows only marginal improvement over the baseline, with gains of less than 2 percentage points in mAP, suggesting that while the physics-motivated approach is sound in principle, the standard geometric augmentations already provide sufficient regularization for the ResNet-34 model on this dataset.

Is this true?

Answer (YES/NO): NO